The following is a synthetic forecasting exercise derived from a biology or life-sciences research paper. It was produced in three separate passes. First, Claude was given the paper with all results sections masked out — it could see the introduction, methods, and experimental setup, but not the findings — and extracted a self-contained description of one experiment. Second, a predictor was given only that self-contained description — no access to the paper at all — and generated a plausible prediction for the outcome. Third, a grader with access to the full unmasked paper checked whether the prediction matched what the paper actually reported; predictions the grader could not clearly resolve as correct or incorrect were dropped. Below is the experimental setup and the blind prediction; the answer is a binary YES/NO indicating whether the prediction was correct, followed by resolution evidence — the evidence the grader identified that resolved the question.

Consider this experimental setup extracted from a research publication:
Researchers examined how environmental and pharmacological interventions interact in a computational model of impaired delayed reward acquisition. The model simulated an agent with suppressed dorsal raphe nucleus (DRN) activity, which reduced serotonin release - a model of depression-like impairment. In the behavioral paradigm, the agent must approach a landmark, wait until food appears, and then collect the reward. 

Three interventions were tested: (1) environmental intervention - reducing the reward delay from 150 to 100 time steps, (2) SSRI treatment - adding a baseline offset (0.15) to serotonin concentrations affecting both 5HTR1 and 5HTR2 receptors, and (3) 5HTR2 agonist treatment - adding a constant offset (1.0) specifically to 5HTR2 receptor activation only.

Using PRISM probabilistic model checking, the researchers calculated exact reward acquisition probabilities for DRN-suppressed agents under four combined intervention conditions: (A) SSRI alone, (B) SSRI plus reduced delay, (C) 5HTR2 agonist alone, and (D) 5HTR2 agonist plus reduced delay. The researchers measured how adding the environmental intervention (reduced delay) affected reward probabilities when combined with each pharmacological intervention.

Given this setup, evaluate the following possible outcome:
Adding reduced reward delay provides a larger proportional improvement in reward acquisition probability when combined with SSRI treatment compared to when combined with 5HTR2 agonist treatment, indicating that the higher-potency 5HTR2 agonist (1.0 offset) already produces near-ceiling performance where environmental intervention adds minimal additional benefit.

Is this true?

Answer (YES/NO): NO